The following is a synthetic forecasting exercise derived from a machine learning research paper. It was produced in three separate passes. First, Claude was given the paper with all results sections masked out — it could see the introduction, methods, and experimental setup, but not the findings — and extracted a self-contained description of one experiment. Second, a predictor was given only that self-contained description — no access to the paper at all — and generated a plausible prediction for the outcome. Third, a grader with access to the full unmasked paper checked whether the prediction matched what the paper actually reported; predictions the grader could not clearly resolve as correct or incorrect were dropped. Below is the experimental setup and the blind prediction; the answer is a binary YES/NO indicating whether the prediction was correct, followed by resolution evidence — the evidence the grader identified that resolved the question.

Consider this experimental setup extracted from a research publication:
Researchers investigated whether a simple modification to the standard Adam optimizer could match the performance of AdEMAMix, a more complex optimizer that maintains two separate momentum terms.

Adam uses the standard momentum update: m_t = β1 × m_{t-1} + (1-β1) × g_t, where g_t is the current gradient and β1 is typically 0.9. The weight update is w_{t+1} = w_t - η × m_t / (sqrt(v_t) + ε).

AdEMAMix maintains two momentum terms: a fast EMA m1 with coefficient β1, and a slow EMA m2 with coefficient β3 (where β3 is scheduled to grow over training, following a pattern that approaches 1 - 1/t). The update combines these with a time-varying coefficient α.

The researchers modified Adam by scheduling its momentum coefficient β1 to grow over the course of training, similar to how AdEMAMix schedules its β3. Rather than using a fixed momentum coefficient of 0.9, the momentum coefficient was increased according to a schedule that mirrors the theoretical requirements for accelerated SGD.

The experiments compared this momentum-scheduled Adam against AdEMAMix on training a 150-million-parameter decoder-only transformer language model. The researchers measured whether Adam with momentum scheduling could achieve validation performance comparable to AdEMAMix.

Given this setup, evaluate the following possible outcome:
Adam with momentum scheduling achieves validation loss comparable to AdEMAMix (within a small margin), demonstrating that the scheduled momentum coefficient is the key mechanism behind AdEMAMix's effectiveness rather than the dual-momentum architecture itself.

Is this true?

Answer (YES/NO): YES